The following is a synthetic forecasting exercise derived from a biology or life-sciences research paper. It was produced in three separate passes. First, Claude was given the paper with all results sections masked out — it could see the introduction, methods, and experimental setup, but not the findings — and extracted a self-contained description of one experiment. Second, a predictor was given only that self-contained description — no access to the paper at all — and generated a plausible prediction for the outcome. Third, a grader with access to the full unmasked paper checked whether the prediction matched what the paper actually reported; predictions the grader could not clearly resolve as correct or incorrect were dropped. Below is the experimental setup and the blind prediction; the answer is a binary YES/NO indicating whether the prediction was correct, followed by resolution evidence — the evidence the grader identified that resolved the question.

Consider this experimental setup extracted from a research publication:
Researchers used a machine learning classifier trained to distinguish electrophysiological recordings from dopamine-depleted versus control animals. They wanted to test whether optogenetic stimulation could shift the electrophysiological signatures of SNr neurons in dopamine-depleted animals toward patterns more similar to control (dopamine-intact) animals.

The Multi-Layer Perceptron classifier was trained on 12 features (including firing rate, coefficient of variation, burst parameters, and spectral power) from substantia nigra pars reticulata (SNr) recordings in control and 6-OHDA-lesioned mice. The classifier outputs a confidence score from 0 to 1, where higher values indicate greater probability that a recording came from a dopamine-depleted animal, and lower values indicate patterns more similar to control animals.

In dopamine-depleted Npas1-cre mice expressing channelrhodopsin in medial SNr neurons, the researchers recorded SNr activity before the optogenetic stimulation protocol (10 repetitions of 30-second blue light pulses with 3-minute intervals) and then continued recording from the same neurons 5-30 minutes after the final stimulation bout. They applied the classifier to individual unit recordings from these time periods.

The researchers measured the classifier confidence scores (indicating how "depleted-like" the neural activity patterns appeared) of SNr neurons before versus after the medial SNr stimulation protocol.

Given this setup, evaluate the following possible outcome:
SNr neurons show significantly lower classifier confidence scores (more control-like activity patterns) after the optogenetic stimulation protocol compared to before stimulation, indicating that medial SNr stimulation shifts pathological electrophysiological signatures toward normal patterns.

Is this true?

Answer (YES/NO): YES